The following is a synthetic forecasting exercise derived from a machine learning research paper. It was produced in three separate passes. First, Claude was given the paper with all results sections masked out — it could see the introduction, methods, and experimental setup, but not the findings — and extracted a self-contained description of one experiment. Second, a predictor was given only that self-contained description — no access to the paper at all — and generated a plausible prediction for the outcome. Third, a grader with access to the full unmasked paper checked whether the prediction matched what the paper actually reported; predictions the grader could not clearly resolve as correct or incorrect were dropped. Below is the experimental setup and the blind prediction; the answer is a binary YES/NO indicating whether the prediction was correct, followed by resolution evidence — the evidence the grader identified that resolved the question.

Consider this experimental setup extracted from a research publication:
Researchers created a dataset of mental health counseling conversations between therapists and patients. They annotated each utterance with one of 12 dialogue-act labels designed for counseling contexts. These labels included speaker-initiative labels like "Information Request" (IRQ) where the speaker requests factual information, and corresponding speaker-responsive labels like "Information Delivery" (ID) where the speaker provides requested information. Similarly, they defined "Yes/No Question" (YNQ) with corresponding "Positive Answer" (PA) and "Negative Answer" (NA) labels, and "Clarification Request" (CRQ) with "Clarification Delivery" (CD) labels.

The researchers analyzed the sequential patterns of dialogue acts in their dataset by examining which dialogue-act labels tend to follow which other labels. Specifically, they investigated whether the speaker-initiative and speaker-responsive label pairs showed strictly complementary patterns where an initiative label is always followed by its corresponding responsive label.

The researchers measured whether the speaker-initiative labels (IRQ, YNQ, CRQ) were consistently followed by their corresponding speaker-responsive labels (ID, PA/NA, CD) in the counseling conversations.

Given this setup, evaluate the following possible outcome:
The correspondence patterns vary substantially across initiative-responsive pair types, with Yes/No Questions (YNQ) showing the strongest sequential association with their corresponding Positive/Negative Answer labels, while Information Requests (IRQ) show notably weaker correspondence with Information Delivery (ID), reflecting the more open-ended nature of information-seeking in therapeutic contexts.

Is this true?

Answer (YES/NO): NO